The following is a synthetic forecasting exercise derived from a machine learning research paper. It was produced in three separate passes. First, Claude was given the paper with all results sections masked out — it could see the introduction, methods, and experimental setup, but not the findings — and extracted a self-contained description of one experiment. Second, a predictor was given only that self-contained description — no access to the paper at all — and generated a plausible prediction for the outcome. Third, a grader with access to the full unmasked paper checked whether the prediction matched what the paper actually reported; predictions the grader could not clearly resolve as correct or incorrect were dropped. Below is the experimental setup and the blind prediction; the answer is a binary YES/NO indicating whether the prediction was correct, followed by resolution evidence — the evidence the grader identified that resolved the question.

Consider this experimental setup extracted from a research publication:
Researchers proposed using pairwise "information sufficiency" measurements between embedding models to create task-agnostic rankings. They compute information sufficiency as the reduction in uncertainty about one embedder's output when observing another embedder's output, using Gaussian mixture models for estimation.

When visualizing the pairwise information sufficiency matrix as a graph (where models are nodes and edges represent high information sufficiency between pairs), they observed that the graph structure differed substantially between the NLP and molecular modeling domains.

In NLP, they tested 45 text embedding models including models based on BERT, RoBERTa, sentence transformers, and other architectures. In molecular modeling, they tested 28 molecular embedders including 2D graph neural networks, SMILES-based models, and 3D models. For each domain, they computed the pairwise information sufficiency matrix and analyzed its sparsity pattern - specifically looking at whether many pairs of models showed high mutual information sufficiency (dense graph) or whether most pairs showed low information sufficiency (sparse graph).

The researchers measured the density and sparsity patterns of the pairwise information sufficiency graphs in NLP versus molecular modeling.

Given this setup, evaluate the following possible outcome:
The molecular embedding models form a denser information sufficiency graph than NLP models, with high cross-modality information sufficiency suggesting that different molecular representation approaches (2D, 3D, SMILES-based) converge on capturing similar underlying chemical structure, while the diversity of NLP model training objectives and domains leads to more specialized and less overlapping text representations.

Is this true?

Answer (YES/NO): YES